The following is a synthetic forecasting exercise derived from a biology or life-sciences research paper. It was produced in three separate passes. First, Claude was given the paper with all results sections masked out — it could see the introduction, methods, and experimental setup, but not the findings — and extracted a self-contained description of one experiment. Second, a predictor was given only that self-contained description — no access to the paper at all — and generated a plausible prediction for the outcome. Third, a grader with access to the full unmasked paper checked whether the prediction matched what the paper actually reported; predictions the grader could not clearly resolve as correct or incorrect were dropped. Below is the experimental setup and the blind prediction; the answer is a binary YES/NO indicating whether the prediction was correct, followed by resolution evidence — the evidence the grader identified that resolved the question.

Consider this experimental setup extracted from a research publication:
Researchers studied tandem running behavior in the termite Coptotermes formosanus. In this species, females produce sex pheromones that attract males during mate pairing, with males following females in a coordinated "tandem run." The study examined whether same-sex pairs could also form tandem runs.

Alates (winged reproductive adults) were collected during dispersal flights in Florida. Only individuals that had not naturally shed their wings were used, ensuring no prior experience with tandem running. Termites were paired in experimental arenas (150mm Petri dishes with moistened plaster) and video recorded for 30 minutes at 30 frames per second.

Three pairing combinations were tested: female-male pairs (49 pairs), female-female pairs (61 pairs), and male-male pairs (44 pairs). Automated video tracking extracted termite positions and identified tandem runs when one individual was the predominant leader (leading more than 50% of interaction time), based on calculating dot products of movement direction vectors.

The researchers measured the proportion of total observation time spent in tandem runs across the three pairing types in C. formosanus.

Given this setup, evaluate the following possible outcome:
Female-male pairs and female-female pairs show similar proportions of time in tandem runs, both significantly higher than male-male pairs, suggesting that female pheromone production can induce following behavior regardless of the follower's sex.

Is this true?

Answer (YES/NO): NO